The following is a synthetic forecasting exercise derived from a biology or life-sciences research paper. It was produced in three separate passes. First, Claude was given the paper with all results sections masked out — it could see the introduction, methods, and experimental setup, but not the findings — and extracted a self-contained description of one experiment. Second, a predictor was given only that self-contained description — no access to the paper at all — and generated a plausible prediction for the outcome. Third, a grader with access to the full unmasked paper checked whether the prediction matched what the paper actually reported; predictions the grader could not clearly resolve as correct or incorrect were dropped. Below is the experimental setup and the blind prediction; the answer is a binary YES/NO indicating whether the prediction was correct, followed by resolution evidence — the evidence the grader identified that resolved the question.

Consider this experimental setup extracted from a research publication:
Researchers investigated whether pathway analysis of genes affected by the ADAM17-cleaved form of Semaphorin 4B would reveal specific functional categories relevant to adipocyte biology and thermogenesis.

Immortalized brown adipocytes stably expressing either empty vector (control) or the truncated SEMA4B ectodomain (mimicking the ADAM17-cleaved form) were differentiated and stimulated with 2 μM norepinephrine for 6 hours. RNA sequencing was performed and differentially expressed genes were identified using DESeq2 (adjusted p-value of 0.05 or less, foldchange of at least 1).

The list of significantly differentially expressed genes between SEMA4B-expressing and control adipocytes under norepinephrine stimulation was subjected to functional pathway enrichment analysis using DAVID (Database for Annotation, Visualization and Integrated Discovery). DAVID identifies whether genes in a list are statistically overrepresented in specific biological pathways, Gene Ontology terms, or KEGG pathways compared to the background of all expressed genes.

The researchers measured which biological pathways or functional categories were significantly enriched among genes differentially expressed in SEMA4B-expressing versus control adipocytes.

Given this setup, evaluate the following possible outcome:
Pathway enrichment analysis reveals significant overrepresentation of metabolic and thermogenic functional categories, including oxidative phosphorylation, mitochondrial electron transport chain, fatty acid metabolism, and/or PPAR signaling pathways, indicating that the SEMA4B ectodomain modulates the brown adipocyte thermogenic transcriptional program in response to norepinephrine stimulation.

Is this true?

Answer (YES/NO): YES